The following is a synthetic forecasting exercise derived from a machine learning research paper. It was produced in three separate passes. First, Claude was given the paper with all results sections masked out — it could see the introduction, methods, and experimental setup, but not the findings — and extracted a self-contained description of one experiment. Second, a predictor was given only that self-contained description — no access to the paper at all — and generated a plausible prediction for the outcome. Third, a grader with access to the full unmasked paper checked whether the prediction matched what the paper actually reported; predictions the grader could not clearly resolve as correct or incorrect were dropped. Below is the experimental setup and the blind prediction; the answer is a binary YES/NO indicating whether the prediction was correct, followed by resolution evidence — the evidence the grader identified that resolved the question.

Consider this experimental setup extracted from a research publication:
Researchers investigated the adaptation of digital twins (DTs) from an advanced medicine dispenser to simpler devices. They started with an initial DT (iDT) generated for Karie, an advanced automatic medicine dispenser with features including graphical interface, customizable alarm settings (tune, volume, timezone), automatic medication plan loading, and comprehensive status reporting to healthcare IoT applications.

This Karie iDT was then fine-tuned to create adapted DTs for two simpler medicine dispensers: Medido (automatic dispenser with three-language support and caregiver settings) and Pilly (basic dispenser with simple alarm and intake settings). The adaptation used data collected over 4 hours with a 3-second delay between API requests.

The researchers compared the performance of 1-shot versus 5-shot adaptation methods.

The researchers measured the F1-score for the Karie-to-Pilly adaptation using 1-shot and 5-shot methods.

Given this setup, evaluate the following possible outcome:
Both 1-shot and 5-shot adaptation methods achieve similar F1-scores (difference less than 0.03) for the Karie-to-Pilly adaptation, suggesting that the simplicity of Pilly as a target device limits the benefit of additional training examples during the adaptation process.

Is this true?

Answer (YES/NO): NO